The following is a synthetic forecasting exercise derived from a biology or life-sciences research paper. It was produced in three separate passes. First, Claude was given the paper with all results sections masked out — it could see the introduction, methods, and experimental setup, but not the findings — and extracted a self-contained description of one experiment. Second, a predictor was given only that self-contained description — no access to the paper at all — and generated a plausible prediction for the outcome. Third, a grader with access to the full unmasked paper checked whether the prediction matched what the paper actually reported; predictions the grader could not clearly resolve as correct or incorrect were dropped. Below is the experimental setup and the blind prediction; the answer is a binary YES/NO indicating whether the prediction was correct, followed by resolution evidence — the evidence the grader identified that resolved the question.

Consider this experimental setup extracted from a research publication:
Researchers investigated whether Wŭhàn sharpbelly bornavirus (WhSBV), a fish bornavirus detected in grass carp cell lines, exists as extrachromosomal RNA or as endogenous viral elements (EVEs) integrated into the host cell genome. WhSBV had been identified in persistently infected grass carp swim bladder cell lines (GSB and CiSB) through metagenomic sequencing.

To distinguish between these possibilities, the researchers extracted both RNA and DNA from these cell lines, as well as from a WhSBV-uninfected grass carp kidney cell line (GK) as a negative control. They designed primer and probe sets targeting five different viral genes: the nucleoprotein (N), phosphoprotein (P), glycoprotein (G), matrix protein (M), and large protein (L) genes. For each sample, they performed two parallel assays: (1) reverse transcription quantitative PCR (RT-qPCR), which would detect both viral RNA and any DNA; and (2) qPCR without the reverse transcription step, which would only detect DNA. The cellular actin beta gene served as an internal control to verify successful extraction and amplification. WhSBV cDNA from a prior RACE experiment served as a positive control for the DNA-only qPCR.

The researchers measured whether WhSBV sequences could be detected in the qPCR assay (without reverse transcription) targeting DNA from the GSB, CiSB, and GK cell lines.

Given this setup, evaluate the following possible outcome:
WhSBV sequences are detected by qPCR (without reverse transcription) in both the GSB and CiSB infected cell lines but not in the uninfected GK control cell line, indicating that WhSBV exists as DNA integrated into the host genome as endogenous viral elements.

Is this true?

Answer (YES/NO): NO